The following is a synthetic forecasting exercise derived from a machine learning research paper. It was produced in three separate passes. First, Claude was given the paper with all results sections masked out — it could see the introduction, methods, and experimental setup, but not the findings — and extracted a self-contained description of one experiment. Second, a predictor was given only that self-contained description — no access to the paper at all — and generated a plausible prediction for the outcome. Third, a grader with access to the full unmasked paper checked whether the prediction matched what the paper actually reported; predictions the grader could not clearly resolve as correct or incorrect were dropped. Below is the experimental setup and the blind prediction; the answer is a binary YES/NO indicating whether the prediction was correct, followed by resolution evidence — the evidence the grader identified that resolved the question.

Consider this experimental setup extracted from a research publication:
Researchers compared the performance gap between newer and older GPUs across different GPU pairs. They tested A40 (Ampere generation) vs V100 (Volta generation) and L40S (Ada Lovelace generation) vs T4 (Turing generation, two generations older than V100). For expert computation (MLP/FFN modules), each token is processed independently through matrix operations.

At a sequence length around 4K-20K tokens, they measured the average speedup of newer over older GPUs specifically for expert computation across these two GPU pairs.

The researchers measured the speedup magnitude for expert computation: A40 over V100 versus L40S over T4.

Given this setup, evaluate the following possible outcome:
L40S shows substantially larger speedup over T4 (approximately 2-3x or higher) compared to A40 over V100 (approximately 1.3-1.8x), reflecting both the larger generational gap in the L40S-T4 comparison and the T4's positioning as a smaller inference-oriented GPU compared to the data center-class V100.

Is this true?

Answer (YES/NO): NO